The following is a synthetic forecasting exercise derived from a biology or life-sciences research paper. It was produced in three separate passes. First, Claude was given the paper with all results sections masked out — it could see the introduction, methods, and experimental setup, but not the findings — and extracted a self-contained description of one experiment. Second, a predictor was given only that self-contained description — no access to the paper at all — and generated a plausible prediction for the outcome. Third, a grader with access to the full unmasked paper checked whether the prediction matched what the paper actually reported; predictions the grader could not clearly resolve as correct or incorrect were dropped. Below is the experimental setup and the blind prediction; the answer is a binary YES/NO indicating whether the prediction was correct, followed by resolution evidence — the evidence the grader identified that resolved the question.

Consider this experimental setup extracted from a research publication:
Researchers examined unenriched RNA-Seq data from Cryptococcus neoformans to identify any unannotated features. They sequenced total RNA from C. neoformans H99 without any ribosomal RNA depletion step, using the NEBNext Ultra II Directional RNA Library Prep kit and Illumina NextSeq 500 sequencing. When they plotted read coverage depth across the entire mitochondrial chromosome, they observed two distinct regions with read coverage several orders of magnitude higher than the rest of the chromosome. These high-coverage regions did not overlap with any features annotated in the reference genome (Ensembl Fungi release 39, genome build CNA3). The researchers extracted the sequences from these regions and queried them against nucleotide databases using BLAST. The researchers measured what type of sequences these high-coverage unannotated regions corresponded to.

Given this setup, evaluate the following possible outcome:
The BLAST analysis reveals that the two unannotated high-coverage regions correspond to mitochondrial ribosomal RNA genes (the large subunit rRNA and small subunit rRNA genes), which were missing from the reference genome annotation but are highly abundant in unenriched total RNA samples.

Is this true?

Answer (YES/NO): YES